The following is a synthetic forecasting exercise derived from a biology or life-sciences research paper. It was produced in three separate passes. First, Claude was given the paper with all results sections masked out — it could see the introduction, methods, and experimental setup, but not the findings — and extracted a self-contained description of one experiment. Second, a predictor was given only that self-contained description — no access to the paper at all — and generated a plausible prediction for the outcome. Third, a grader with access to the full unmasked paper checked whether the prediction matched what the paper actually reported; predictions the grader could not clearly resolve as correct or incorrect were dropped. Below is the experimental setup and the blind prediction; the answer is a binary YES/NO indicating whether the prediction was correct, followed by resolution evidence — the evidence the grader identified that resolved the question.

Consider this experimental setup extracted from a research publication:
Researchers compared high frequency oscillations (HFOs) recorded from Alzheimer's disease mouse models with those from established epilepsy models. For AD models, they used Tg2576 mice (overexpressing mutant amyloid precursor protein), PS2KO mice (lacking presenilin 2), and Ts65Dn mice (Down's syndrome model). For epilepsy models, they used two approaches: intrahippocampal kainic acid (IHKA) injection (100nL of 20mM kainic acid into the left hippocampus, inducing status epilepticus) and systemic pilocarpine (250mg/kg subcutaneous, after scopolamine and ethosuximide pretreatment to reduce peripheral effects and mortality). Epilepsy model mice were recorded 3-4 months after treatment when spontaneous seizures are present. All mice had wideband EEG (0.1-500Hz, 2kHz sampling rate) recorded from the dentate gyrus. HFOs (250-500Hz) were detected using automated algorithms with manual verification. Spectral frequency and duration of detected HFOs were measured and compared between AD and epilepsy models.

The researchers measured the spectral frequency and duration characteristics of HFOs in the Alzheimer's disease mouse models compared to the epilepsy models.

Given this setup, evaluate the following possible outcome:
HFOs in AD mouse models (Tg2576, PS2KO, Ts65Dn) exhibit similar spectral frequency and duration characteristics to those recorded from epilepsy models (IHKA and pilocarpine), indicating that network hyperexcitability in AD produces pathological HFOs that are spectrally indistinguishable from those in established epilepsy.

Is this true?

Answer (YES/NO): YES